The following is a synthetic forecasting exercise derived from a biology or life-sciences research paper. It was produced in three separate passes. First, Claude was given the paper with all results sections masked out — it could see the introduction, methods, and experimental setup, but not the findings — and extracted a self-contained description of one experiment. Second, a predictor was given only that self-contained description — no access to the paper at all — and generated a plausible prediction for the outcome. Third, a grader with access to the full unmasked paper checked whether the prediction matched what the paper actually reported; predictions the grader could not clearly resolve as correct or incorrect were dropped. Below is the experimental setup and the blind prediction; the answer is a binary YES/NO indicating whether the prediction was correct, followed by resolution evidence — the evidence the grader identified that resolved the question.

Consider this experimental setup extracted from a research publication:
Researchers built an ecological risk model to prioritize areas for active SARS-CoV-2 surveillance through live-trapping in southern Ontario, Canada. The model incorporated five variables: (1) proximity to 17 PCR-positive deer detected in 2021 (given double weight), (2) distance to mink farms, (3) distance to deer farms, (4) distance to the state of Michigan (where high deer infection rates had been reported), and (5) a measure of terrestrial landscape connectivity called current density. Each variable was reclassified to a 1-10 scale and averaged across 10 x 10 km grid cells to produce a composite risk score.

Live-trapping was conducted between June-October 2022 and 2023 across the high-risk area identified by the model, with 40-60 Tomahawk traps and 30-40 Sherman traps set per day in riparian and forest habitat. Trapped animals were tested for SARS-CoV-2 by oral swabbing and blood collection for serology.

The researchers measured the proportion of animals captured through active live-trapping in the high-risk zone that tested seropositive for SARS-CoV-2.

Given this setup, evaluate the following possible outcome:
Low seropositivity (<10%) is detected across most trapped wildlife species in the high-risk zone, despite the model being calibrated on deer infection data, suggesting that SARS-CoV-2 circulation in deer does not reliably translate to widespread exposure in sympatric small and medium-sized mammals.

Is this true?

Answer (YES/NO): YES